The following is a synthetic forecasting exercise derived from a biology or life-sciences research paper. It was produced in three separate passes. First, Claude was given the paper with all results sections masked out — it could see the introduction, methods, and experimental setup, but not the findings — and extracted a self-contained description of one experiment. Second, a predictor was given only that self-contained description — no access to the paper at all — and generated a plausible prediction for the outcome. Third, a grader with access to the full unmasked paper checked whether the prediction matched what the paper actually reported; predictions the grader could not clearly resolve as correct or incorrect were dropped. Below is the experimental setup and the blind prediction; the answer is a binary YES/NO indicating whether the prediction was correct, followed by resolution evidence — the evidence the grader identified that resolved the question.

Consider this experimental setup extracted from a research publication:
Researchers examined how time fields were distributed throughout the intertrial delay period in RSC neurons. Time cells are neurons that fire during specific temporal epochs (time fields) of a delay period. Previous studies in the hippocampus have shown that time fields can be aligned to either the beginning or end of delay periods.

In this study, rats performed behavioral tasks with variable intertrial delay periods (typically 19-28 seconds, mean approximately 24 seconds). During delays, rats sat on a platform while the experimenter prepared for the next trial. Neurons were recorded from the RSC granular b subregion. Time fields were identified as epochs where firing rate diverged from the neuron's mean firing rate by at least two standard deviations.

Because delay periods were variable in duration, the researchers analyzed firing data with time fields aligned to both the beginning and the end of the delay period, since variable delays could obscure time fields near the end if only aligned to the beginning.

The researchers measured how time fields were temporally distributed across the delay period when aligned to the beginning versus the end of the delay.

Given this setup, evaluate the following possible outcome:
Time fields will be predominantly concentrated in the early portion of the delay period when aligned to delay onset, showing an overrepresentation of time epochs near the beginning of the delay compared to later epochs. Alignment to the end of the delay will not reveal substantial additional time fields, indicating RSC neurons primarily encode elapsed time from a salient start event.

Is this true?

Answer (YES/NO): NO